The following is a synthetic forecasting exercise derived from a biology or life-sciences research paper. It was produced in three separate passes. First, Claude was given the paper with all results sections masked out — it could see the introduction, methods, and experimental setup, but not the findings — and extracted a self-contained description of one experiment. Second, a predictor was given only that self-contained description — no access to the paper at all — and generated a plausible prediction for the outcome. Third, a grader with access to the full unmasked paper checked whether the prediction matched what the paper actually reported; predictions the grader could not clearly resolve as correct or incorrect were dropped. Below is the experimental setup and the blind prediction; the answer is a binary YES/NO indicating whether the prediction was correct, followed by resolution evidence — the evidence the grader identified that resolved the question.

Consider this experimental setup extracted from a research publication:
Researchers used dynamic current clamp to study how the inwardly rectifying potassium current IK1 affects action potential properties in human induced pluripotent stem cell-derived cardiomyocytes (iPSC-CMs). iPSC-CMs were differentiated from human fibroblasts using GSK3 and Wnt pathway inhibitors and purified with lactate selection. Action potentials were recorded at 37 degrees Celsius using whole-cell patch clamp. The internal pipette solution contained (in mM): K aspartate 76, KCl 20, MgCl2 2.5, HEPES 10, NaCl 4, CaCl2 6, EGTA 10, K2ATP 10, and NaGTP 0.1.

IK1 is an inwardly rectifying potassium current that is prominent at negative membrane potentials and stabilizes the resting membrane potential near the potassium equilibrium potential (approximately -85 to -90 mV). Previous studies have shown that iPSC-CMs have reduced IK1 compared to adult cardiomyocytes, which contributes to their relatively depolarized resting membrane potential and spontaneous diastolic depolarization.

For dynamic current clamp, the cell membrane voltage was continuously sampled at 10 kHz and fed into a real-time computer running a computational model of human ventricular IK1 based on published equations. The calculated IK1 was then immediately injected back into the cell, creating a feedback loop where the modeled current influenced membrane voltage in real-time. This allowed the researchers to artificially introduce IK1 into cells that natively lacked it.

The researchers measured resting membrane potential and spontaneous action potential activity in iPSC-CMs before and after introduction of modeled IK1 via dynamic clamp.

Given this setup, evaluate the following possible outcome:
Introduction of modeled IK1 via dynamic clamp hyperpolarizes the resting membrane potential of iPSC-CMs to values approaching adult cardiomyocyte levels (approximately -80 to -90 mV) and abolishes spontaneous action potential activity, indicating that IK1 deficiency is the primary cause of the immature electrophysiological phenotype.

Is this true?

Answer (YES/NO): YES